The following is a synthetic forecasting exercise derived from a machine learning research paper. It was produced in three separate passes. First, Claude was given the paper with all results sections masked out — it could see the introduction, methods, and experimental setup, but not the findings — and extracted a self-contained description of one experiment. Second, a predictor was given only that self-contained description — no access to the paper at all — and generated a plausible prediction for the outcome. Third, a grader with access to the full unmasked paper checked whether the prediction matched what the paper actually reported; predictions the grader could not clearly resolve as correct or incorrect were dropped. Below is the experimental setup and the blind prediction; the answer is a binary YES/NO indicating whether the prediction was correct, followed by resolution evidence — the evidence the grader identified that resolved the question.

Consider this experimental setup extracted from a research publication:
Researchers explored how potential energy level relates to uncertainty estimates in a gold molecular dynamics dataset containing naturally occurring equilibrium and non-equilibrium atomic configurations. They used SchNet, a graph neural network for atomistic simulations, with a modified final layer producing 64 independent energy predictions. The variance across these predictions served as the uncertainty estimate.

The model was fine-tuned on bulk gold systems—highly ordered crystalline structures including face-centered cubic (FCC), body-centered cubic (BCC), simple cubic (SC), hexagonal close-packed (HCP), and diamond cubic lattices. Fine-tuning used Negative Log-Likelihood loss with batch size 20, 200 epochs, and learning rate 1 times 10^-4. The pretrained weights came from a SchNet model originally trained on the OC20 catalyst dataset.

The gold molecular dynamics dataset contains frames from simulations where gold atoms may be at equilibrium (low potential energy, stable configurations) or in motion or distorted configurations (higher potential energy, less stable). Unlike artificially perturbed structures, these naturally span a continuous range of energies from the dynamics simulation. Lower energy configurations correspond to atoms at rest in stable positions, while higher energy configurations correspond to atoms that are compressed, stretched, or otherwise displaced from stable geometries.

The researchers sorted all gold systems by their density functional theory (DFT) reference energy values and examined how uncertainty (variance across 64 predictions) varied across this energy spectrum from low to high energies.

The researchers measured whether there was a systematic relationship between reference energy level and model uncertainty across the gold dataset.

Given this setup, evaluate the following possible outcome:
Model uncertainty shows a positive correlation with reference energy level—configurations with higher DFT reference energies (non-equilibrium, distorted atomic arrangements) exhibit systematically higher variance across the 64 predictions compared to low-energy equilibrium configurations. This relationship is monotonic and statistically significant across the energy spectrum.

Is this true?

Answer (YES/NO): NO